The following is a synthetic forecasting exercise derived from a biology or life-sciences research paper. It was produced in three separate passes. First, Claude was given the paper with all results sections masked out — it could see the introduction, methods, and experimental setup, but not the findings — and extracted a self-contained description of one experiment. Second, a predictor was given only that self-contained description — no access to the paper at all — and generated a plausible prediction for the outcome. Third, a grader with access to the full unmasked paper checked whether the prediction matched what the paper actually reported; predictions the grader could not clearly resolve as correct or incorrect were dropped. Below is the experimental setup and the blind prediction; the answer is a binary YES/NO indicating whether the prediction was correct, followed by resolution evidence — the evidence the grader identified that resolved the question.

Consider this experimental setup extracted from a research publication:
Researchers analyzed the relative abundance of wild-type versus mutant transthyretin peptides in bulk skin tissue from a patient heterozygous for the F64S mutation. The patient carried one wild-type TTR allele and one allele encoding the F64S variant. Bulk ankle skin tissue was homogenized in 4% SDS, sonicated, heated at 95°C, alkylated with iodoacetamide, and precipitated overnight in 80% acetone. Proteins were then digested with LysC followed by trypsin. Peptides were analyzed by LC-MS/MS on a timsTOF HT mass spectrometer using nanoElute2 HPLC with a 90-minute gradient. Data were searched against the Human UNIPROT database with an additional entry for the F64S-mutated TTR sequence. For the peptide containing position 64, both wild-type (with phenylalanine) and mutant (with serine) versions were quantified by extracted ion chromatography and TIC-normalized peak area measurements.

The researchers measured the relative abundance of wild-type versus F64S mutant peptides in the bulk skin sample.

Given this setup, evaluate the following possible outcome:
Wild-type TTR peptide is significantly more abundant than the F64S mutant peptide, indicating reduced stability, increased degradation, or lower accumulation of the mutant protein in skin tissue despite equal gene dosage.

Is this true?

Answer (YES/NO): NO